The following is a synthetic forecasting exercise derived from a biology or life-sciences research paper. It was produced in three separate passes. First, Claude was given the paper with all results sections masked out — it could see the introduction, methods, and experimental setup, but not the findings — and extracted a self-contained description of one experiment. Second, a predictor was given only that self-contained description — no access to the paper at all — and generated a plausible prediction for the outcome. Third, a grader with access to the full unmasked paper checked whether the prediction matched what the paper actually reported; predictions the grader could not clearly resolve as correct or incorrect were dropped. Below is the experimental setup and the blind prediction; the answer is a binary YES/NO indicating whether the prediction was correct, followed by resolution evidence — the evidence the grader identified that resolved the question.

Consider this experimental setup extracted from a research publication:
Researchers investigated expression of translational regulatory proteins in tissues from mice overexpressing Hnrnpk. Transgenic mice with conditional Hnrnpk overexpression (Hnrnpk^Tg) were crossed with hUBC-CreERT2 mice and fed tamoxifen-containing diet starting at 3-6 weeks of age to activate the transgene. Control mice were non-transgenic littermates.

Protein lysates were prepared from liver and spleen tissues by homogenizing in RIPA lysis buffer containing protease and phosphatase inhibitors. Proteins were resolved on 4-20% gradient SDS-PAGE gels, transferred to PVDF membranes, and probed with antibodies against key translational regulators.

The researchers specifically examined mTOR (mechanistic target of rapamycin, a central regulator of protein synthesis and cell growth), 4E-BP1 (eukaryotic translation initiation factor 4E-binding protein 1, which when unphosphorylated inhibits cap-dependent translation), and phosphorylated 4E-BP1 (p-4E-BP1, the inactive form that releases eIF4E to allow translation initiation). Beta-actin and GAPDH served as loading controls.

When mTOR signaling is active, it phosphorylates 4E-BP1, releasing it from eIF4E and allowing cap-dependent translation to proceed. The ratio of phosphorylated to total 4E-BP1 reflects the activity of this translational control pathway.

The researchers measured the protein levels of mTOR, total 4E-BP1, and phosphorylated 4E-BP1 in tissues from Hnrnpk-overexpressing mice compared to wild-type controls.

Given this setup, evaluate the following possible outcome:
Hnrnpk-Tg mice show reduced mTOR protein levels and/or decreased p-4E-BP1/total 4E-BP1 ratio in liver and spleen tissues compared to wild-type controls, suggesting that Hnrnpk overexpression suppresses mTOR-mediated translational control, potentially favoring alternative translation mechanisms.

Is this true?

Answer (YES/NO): NO